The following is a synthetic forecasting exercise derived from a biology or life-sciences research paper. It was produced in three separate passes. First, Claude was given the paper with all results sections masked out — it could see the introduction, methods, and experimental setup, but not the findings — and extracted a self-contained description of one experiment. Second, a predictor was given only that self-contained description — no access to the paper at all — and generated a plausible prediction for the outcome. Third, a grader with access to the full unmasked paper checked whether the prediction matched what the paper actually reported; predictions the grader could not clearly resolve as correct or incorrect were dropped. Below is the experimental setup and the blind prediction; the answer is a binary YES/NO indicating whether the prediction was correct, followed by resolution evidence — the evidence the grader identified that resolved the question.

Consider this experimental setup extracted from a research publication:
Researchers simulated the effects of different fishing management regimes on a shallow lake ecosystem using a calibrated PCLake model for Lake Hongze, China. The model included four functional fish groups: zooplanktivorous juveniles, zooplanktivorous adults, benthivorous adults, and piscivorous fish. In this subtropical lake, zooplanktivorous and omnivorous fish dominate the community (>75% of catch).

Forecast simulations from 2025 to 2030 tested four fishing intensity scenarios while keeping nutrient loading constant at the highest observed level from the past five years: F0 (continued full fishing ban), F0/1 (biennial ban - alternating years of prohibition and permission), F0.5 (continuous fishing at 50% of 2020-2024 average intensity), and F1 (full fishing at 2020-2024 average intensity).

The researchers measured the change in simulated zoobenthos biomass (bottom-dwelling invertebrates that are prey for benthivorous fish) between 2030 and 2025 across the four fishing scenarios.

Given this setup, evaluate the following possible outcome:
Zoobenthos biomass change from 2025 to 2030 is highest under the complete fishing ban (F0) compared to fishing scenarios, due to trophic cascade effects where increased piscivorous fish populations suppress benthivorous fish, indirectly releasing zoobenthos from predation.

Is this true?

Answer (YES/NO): NO